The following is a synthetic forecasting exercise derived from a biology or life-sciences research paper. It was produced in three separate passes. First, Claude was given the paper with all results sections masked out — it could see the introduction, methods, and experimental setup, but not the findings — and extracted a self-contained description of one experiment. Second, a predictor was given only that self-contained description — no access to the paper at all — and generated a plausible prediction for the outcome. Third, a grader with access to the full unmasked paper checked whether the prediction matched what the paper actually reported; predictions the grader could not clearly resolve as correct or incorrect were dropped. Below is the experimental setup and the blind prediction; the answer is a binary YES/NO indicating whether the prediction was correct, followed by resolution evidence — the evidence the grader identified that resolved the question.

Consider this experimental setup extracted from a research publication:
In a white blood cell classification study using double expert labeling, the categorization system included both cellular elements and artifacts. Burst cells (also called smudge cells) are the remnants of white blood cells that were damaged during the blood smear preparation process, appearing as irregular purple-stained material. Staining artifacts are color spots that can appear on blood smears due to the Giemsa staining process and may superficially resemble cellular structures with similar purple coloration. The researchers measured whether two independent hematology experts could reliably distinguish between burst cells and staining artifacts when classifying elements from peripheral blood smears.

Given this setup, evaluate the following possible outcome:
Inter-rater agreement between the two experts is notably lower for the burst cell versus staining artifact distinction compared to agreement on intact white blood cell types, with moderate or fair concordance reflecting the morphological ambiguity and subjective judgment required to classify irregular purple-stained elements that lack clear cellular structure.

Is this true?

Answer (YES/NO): NO